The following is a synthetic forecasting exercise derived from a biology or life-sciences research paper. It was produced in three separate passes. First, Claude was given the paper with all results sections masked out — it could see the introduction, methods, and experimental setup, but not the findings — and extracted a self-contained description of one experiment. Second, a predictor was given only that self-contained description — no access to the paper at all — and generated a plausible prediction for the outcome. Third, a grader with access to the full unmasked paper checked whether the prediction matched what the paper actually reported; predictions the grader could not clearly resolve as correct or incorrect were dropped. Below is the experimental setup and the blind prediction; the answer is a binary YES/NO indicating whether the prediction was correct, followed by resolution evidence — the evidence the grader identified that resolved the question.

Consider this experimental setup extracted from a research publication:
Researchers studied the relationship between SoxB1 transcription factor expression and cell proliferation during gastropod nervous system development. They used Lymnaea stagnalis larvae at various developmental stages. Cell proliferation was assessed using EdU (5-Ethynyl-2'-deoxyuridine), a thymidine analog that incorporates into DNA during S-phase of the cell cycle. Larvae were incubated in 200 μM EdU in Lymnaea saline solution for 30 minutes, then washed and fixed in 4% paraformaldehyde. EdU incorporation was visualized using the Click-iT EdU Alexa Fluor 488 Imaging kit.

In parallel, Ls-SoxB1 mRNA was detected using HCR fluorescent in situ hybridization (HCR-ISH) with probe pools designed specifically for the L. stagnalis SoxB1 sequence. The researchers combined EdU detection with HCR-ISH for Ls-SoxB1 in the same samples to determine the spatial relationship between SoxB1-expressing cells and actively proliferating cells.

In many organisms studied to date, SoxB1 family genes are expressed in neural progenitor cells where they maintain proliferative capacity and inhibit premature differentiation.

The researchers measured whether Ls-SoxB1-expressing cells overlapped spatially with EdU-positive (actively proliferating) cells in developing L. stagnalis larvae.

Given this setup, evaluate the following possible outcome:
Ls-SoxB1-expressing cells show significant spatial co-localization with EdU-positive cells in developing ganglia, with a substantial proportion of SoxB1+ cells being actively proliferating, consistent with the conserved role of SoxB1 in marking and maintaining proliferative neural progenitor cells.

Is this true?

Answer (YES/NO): NO